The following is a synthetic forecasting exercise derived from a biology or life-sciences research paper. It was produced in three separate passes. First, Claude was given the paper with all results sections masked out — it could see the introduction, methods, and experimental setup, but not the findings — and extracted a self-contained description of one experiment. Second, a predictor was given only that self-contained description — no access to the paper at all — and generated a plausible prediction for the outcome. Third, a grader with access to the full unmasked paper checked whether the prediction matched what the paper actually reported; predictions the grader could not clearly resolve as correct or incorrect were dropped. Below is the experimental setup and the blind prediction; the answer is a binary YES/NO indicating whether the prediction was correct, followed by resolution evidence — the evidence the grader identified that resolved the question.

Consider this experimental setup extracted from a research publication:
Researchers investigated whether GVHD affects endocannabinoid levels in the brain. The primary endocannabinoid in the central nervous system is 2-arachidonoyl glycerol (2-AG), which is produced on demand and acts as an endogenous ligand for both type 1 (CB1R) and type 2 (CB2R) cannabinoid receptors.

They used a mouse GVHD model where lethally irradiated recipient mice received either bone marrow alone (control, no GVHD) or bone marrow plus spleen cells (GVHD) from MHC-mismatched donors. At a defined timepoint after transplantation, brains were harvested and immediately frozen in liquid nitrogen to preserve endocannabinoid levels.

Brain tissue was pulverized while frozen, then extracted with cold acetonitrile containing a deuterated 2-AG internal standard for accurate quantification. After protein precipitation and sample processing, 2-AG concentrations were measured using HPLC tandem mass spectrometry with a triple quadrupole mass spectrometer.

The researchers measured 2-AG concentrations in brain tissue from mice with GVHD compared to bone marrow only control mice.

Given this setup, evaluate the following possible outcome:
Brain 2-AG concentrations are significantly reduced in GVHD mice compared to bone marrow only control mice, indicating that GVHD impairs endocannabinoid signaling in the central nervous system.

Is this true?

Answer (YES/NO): NO